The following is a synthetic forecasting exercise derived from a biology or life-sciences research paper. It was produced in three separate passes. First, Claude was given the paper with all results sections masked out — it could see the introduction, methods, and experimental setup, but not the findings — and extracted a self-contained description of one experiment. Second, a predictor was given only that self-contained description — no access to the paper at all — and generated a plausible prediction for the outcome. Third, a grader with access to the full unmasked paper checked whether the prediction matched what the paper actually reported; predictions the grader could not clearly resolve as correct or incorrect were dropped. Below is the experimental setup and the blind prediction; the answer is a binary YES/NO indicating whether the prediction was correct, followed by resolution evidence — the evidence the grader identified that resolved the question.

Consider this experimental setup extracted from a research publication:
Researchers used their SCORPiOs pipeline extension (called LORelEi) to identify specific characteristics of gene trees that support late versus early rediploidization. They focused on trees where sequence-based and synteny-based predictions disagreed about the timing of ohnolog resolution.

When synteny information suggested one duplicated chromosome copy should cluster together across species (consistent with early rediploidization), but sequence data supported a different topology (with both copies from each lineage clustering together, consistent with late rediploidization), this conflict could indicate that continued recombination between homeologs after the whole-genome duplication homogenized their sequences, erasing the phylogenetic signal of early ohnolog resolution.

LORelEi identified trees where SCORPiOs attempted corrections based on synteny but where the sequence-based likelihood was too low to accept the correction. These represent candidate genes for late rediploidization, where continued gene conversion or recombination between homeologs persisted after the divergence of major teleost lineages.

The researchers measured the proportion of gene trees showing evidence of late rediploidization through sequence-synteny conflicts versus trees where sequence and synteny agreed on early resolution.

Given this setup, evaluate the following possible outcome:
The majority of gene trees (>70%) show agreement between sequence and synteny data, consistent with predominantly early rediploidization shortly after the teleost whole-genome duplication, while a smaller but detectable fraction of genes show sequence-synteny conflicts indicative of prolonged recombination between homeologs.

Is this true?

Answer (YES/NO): NO